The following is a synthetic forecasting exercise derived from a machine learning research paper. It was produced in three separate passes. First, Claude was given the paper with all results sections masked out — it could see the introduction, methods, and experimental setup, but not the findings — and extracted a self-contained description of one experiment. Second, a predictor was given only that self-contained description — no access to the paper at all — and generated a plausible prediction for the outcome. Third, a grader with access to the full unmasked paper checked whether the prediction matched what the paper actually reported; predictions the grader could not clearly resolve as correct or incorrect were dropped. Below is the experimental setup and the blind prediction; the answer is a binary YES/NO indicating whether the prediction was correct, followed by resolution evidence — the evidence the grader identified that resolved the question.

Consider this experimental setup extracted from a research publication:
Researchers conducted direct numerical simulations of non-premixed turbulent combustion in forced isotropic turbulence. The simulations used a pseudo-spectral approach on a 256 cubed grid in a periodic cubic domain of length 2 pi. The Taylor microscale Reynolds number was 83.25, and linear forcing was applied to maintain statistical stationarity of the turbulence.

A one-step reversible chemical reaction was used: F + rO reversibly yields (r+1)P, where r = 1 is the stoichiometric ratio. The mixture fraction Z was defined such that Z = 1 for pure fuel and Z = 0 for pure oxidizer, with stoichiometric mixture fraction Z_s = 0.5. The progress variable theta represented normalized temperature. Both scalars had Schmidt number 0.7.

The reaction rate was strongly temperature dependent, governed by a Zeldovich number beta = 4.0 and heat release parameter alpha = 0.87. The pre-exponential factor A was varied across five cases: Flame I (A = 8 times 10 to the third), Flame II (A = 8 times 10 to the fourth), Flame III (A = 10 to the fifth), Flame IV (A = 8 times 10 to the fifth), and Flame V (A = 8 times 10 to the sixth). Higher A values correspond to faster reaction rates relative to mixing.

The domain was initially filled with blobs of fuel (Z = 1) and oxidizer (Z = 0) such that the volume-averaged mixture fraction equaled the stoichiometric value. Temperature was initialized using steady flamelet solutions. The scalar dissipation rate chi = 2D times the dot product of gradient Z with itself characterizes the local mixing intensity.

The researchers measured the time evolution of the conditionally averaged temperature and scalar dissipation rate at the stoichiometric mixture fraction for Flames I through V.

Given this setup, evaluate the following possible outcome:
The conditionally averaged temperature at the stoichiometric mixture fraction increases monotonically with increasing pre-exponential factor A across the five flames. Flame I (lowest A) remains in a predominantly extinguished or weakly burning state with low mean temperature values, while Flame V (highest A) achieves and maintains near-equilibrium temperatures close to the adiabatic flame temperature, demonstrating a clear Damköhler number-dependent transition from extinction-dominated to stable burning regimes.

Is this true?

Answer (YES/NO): YES